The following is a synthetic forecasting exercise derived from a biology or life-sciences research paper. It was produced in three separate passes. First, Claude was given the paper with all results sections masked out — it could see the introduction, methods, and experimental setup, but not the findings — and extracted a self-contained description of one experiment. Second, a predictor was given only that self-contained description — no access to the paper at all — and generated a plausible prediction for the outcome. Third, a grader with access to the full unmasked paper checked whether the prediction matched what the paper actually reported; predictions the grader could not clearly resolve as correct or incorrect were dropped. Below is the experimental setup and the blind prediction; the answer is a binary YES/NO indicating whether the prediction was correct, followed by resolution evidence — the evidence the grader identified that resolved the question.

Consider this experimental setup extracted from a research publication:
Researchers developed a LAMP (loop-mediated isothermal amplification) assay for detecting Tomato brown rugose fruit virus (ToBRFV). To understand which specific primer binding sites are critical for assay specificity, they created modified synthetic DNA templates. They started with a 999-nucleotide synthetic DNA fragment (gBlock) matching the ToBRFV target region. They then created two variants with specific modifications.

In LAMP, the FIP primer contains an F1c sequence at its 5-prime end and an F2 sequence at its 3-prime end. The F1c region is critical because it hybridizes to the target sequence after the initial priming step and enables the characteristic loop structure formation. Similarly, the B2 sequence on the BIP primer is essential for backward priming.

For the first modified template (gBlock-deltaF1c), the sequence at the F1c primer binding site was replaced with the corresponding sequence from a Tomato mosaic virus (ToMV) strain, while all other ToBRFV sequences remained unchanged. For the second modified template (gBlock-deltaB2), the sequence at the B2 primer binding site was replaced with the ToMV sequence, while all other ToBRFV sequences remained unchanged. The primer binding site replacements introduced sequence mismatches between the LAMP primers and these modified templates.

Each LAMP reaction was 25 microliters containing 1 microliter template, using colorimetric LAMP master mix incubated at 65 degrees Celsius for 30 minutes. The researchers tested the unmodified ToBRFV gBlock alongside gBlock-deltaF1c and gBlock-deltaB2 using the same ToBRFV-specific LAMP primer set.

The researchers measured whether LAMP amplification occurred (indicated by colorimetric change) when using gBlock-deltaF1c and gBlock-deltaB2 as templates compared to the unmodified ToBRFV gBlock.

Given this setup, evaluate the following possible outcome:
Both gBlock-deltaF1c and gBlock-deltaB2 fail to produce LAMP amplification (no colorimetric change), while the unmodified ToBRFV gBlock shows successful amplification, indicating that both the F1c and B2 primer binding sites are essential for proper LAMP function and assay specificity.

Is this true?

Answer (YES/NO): NO